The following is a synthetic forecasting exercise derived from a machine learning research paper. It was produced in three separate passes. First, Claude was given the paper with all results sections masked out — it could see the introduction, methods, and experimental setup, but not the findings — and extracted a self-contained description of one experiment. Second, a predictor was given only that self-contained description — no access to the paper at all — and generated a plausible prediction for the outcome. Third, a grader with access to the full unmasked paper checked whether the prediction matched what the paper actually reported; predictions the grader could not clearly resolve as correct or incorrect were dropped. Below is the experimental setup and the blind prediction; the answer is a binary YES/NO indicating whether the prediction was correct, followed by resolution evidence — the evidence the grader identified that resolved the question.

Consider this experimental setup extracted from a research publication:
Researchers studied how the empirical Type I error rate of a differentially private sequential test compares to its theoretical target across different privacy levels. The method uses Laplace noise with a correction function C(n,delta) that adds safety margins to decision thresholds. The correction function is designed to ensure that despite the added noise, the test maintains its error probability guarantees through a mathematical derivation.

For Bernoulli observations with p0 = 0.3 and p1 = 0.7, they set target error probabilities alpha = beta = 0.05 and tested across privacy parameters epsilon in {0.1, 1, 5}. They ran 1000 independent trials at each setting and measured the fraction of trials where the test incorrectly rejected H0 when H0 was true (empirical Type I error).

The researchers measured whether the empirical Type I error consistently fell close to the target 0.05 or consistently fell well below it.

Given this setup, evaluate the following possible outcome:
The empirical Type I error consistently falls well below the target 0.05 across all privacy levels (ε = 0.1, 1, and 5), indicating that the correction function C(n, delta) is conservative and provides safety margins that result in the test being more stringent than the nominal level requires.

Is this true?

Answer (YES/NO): YES